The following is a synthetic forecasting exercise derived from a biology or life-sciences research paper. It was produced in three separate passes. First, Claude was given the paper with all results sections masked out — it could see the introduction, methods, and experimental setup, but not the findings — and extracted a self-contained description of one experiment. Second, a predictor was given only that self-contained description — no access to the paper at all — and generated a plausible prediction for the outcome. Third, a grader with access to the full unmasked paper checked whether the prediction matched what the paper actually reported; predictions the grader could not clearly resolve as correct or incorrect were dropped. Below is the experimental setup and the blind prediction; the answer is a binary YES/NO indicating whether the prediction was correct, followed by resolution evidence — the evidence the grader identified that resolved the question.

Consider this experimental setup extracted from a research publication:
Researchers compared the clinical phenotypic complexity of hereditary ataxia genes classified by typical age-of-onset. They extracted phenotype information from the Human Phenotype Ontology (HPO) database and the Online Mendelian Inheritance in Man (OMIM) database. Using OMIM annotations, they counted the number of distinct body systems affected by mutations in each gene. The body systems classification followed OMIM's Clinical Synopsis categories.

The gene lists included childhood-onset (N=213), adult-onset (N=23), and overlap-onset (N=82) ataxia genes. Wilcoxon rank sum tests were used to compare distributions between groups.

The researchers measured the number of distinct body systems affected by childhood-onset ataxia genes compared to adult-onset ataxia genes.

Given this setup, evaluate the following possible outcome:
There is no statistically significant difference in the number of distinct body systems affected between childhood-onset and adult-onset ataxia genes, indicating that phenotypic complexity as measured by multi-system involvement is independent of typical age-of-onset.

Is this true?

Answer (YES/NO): NO